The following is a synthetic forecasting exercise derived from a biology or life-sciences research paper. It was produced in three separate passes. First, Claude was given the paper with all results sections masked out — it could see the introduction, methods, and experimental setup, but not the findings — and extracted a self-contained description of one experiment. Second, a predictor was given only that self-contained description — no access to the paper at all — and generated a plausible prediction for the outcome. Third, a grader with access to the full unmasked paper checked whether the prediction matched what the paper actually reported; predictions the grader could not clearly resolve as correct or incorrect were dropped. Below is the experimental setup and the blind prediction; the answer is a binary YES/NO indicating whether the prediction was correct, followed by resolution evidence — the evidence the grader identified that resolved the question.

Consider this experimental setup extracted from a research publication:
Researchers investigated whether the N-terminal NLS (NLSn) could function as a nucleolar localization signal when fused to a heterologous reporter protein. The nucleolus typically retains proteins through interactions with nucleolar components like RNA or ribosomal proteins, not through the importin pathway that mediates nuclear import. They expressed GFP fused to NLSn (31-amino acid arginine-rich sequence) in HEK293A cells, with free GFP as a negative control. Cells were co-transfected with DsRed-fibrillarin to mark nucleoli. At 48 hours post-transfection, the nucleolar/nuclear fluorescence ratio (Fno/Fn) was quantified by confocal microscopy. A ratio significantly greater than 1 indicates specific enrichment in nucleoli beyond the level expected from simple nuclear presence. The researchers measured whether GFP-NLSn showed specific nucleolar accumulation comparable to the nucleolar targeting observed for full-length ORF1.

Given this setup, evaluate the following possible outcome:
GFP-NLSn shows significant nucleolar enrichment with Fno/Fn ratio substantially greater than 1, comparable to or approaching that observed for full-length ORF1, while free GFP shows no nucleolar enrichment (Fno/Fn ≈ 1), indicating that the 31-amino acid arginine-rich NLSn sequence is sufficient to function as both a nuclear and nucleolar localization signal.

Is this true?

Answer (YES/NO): YES